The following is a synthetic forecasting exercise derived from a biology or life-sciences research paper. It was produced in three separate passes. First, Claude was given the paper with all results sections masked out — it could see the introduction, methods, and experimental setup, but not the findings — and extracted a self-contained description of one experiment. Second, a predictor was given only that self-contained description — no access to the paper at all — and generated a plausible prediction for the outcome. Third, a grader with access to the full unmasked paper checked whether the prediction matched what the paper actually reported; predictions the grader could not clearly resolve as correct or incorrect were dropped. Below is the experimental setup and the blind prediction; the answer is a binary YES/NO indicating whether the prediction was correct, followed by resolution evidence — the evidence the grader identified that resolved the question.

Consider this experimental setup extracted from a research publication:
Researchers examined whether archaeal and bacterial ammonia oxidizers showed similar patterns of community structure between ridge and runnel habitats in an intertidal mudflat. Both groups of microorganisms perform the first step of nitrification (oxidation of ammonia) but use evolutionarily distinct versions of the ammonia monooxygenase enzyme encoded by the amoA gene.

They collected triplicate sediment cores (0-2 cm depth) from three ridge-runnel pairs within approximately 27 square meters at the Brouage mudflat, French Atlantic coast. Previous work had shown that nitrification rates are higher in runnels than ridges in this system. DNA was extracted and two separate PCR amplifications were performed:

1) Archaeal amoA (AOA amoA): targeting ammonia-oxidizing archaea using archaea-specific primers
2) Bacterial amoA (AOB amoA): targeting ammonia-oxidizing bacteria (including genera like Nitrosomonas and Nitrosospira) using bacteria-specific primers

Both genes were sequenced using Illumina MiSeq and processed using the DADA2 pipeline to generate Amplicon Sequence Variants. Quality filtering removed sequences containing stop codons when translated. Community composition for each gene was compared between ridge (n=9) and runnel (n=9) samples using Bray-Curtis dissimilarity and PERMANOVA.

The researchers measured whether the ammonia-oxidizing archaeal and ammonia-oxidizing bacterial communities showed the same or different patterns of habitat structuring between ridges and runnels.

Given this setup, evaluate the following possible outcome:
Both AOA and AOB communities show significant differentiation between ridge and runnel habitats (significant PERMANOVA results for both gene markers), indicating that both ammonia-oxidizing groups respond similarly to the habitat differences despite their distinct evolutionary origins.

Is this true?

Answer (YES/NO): NO